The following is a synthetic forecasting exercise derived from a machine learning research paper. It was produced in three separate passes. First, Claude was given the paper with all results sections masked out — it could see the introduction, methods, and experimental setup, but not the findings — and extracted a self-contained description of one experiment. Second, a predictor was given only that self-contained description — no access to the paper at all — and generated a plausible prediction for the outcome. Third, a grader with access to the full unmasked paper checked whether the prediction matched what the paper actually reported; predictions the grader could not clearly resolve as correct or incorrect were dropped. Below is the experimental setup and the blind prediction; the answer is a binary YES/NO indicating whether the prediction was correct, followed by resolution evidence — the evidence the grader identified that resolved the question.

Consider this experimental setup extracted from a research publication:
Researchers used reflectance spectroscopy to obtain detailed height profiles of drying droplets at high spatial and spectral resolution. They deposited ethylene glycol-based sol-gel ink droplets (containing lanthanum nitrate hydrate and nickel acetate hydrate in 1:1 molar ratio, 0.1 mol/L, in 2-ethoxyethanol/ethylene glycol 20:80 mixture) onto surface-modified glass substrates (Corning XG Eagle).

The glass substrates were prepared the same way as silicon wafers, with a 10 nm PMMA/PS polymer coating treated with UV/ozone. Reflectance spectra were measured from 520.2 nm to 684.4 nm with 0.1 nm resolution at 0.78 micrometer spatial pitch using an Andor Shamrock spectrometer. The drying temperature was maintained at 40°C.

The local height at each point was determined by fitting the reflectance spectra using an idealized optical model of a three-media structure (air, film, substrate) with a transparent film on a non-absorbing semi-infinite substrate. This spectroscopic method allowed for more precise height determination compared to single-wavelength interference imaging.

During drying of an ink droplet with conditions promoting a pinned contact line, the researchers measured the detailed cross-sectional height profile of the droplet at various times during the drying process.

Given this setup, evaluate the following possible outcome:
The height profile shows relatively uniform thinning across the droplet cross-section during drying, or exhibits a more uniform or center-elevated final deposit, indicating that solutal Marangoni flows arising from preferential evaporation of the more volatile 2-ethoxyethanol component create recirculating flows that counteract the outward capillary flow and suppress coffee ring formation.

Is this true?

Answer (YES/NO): NO